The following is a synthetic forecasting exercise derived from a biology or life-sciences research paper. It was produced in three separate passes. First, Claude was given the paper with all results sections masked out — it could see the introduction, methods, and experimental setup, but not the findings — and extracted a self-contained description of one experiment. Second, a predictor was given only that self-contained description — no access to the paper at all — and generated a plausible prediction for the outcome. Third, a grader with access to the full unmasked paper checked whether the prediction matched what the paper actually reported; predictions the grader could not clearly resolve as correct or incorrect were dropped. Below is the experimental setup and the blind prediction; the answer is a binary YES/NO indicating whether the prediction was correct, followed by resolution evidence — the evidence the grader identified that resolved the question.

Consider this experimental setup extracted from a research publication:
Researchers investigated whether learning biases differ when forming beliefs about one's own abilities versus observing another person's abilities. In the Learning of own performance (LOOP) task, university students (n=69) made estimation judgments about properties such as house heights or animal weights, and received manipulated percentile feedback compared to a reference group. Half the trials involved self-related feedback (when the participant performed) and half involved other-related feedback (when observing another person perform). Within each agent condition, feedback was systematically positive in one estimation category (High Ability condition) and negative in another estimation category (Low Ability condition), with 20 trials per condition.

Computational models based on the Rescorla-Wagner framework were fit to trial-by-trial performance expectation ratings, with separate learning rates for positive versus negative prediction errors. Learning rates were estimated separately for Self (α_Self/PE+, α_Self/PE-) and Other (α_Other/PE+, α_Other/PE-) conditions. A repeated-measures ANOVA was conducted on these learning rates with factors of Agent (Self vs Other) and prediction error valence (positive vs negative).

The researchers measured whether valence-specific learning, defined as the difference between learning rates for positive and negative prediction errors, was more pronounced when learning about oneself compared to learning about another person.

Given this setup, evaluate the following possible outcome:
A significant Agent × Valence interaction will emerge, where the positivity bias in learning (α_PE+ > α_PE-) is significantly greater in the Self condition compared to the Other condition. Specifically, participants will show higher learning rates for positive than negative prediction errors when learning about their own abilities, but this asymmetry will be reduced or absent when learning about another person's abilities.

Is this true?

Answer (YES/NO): NO